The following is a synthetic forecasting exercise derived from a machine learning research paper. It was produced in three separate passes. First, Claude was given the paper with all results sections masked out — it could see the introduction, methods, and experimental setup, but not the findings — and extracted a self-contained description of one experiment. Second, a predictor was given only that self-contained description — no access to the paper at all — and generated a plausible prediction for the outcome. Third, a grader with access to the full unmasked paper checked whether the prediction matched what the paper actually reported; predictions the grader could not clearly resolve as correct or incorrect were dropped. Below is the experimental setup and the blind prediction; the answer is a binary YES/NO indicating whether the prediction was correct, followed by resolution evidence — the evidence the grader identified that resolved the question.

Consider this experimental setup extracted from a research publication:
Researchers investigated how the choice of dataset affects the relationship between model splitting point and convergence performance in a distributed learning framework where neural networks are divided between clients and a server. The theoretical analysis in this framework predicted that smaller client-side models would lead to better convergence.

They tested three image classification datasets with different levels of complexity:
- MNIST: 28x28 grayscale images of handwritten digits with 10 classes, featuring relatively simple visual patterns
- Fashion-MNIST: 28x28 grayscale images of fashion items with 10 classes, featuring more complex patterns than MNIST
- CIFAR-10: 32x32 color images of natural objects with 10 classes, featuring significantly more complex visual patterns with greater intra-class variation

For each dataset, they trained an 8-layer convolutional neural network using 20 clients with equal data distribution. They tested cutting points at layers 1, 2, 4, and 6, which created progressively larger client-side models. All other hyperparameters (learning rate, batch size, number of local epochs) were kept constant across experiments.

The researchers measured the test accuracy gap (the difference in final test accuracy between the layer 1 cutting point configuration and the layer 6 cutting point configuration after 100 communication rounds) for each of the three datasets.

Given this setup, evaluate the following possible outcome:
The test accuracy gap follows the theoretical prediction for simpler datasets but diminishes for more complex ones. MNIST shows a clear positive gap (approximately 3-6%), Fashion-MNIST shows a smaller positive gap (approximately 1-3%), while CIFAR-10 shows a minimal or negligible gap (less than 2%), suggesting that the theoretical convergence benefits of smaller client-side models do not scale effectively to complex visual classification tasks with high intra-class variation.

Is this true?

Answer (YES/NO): NO